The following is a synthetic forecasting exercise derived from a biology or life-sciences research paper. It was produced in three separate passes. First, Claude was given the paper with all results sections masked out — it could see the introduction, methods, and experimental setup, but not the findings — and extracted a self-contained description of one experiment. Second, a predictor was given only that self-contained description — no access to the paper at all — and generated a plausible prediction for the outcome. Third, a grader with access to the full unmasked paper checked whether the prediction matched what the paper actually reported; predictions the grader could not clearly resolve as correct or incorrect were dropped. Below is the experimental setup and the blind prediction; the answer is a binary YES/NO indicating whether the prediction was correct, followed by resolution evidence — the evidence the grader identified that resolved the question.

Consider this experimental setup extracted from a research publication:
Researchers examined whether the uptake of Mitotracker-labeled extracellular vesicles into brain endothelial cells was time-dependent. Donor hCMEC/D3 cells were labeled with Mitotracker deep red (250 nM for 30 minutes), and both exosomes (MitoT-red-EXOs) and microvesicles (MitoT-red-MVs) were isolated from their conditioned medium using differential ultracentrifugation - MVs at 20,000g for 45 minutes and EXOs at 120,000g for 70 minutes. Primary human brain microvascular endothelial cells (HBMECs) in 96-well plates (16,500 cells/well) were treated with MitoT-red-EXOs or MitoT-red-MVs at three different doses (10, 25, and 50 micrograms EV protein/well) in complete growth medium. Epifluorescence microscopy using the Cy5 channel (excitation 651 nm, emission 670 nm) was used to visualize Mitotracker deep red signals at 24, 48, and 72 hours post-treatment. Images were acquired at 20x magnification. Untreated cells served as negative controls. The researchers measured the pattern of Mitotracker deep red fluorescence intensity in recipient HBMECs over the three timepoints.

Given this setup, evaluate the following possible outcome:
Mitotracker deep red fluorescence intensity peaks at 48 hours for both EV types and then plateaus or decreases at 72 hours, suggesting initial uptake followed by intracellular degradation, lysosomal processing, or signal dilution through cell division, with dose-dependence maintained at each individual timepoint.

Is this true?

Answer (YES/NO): NO